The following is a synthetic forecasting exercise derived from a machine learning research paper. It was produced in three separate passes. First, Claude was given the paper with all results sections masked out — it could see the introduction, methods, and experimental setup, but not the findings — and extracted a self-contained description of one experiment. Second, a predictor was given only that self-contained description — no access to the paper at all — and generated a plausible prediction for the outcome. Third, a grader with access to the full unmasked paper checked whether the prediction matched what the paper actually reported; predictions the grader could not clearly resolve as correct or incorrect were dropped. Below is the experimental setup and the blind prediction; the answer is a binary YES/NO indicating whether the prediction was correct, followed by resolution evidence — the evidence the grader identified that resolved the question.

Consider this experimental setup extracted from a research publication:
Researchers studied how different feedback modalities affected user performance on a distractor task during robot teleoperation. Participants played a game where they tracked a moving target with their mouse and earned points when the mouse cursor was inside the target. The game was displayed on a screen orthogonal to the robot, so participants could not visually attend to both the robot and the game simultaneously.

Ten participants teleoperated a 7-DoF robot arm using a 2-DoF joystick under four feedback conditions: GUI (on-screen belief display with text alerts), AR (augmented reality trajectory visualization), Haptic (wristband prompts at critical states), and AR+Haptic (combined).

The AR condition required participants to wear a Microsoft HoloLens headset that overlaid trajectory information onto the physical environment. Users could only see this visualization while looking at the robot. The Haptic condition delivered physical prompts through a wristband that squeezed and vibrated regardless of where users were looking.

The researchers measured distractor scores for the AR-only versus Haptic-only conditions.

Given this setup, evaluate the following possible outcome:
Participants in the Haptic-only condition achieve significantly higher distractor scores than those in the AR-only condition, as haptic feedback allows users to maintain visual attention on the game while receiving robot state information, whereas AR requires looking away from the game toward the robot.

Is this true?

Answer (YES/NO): YES